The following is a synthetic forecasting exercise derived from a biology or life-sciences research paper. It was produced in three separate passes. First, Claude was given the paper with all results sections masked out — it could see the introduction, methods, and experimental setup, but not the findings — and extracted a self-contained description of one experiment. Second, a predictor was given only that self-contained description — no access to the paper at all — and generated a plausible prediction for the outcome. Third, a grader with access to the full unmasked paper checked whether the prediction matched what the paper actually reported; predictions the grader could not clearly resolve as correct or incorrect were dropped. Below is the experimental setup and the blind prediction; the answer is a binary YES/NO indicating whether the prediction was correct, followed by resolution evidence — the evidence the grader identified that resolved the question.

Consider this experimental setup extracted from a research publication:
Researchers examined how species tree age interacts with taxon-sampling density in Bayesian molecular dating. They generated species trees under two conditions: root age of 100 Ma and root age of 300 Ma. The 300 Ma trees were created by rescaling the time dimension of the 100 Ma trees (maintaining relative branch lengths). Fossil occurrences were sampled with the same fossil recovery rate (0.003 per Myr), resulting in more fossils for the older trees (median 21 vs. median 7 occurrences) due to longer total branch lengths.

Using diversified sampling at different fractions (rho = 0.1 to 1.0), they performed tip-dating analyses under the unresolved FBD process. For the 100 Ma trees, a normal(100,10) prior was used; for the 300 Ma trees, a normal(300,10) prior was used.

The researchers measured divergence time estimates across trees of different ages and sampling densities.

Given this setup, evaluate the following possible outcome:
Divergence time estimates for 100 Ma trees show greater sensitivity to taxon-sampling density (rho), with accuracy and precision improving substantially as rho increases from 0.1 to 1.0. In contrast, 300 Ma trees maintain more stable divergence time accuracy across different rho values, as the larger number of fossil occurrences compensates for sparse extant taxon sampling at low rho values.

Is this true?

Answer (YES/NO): NO